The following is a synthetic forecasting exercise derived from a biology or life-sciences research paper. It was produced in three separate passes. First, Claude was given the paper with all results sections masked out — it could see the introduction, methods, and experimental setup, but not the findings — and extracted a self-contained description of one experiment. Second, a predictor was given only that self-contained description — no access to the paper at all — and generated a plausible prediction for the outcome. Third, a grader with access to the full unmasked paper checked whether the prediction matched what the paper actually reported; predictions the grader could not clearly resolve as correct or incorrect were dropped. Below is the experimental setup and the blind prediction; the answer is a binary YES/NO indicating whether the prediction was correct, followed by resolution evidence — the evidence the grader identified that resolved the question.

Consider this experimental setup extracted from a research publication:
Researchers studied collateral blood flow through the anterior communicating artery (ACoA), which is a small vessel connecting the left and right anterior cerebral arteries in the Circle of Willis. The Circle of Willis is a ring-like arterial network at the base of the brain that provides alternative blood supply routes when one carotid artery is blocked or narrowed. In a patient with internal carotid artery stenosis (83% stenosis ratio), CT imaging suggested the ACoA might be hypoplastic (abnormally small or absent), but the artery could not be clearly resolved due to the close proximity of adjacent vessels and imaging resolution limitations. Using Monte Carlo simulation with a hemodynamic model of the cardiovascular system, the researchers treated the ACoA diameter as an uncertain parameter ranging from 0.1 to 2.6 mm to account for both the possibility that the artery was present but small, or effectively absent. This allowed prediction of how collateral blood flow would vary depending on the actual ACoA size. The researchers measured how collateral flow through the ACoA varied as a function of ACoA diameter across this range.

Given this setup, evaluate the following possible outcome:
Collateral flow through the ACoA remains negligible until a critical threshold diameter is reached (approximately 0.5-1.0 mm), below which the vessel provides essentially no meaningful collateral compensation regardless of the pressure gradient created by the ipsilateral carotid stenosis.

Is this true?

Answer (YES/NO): NO